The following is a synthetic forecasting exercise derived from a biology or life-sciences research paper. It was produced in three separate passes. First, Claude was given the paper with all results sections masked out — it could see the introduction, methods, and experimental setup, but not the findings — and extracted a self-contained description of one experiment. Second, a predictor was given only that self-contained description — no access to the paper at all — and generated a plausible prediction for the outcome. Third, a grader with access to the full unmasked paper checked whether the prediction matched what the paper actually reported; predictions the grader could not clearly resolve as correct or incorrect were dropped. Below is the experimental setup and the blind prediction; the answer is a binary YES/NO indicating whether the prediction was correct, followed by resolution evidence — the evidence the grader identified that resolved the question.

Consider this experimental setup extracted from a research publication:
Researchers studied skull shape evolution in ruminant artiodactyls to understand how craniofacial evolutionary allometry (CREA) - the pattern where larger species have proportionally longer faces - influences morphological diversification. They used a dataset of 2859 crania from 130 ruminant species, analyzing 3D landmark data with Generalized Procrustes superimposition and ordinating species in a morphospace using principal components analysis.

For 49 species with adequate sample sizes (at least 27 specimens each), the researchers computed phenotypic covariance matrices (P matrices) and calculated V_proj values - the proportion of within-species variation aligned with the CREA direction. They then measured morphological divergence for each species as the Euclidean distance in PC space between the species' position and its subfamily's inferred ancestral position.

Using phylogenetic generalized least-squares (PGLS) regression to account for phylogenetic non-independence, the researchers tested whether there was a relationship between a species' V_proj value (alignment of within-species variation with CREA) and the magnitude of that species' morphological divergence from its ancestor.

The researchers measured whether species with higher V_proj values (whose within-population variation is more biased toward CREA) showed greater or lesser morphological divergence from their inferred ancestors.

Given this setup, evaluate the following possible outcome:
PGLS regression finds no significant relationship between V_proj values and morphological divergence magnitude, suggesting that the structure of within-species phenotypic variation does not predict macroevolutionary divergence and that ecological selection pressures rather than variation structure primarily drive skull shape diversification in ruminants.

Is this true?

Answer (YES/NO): NO